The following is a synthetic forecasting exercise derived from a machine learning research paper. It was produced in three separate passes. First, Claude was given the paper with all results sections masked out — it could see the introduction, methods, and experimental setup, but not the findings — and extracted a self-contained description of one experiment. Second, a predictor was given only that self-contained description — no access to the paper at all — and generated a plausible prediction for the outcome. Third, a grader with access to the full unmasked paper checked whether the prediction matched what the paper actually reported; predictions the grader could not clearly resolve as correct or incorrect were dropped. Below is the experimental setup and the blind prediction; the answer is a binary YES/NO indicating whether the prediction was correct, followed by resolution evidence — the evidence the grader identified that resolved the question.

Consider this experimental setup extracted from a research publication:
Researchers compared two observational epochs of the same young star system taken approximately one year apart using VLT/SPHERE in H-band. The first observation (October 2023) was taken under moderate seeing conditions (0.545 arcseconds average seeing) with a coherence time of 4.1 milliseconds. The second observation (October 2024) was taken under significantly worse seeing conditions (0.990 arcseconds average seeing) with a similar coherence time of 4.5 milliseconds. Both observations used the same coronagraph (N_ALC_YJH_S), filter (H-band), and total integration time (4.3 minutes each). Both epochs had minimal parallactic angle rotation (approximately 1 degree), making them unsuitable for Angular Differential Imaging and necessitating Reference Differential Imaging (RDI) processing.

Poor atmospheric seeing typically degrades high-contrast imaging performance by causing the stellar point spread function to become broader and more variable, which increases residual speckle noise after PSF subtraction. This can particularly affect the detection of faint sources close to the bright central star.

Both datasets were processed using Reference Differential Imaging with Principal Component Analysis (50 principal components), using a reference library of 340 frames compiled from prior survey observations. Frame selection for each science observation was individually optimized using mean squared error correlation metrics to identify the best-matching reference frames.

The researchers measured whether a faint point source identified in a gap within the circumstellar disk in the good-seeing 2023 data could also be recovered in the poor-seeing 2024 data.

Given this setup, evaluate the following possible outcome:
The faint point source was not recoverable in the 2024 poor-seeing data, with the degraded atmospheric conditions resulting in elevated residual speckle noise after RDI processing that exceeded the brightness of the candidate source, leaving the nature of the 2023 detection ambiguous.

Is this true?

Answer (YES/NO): NO